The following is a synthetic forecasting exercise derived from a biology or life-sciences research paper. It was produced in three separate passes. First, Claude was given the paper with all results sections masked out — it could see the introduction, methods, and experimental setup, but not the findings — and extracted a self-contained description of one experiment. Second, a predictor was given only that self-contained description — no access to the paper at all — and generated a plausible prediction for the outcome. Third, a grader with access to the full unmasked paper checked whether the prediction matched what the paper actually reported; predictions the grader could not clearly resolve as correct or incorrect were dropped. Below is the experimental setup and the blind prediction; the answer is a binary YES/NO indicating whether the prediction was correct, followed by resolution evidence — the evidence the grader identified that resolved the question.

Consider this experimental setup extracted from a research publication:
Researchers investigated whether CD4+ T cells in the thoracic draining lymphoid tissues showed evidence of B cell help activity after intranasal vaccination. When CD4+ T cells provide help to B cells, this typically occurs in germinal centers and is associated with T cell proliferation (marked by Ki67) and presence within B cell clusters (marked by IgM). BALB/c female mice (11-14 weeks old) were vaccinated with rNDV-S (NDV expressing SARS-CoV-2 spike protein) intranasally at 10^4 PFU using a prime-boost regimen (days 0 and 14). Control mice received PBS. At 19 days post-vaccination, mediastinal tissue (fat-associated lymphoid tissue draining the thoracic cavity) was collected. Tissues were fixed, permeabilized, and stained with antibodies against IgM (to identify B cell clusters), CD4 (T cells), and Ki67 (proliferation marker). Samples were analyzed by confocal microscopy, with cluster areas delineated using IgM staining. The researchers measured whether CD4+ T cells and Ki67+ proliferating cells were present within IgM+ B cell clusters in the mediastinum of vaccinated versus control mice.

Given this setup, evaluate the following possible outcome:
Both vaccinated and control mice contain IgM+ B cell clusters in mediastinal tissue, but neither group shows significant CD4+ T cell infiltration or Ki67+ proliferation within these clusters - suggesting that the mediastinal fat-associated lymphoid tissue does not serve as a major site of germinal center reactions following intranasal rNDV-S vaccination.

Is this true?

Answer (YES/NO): NO